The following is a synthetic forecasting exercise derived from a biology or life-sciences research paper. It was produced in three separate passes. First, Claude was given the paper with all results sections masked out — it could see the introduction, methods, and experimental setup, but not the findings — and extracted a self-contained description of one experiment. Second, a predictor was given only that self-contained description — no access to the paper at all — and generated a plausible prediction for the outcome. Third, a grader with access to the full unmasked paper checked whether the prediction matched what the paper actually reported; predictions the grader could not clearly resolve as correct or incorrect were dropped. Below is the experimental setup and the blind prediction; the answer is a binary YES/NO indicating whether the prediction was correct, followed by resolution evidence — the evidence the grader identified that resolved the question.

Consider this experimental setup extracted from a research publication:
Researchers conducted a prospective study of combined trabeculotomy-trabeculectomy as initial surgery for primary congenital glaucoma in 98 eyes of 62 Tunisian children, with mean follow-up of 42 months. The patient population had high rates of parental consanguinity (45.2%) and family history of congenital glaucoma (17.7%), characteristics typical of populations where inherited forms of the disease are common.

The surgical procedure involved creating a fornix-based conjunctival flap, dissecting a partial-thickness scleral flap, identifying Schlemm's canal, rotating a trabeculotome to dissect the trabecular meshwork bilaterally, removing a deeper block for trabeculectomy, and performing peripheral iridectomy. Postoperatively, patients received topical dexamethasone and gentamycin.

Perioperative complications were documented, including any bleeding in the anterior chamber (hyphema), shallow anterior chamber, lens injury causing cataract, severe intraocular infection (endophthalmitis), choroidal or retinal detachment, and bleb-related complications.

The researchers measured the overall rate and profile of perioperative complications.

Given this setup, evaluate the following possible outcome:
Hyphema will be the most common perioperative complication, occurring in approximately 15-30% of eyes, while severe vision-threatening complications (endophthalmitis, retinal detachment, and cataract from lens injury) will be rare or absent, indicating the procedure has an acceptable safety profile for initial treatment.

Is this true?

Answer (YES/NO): NO